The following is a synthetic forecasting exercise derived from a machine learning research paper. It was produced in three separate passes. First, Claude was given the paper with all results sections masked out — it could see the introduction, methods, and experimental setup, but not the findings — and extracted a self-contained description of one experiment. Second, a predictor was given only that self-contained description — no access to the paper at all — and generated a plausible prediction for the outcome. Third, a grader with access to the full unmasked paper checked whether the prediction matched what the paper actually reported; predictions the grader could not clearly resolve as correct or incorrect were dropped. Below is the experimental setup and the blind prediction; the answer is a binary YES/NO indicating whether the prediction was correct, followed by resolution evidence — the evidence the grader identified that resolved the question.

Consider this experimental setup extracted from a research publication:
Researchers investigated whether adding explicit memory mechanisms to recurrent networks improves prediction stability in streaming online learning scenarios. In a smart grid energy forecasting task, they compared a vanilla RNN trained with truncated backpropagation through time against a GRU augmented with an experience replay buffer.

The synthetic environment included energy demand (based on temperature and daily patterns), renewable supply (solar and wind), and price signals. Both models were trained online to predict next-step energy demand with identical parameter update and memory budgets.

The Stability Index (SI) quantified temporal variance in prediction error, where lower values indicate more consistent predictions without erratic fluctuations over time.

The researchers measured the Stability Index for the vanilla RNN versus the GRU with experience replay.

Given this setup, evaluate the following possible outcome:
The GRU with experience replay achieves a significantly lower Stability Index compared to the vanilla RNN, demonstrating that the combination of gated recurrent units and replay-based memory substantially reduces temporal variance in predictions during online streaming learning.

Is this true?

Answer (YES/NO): YES